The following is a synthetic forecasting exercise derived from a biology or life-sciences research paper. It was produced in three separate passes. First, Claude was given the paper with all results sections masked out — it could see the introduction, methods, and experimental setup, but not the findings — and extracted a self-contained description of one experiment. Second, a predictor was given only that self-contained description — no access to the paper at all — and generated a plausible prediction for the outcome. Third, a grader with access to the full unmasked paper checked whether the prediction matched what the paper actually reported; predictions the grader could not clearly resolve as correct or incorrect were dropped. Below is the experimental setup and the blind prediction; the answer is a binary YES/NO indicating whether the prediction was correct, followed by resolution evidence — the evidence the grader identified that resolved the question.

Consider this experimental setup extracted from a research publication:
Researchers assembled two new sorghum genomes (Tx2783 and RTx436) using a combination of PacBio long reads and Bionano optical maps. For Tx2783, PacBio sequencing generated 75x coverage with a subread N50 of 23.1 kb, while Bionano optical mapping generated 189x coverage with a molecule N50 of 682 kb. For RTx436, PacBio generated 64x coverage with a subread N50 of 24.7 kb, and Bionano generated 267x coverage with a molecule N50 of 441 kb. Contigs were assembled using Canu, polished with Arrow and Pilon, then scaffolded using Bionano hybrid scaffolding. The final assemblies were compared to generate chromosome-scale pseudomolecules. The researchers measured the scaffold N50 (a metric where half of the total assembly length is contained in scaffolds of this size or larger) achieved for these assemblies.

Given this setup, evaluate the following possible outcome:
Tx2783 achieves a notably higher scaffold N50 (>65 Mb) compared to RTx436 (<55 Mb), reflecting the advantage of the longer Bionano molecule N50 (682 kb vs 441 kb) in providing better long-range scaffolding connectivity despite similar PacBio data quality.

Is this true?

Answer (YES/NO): NO